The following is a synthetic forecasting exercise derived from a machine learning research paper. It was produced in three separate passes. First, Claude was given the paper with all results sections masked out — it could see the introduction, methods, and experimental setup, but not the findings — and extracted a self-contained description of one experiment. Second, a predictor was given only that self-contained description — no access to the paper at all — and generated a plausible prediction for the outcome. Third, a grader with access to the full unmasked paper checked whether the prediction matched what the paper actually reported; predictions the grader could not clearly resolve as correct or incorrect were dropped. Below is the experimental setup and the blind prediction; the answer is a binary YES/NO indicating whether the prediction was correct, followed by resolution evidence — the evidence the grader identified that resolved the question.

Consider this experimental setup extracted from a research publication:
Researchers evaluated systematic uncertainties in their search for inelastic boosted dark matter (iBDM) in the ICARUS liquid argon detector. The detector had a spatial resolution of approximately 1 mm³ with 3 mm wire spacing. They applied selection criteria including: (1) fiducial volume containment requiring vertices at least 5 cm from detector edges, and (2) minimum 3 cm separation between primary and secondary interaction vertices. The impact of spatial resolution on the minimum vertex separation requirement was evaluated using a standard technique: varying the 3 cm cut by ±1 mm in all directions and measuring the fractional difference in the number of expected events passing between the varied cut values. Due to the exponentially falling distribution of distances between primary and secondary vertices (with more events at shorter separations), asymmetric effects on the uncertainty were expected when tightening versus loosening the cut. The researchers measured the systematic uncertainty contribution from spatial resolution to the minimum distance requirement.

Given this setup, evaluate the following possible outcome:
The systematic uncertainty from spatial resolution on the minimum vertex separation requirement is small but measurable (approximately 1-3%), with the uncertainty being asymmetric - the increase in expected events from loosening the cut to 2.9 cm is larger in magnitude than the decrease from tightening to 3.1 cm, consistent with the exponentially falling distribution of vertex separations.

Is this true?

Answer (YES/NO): YES